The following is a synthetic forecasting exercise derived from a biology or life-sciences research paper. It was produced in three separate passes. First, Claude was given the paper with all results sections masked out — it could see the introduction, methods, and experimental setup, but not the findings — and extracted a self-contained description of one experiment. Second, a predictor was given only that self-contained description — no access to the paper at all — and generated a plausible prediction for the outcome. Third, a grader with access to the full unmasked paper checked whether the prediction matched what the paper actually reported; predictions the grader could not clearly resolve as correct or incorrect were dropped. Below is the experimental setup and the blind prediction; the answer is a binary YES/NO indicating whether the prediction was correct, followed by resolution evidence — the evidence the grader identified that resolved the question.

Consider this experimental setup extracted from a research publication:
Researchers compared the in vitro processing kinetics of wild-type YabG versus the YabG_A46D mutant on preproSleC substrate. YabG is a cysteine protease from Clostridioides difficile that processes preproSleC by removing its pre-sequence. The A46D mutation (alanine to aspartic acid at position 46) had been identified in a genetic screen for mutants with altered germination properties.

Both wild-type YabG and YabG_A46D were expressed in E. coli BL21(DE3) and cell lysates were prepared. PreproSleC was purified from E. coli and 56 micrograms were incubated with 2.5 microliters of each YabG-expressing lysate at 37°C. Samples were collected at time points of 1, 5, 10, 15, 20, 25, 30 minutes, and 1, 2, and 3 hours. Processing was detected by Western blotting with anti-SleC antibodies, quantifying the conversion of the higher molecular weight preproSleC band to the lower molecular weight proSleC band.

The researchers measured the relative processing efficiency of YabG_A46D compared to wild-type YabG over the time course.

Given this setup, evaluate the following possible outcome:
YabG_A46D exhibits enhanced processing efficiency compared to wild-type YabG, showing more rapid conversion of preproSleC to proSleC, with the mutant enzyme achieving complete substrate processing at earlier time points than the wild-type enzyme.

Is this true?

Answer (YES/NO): NO